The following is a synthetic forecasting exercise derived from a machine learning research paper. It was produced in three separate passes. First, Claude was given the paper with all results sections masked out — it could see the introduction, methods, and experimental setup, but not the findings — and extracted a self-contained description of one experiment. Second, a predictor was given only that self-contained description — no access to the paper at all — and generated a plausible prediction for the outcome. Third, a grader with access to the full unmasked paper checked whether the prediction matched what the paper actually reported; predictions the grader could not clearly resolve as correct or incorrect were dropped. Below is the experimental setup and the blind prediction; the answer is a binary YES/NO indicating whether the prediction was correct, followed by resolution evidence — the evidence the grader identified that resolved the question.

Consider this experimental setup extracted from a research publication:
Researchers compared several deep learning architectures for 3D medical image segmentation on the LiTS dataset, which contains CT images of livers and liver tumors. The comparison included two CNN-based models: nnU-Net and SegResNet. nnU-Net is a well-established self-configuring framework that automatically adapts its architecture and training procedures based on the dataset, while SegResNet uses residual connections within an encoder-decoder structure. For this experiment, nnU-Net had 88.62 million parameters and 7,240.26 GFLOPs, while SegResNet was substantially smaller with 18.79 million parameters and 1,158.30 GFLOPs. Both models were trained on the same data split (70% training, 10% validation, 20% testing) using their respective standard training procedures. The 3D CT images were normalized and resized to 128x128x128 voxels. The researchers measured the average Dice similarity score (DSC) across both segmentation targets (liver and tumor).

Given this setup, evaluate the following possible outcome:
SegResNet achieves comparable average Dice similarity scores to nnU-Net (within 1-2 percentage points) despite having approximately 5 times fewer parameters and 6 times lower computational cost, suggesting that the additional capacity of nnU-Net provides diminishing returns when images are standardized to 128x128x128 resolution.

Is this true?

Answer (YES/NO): YES